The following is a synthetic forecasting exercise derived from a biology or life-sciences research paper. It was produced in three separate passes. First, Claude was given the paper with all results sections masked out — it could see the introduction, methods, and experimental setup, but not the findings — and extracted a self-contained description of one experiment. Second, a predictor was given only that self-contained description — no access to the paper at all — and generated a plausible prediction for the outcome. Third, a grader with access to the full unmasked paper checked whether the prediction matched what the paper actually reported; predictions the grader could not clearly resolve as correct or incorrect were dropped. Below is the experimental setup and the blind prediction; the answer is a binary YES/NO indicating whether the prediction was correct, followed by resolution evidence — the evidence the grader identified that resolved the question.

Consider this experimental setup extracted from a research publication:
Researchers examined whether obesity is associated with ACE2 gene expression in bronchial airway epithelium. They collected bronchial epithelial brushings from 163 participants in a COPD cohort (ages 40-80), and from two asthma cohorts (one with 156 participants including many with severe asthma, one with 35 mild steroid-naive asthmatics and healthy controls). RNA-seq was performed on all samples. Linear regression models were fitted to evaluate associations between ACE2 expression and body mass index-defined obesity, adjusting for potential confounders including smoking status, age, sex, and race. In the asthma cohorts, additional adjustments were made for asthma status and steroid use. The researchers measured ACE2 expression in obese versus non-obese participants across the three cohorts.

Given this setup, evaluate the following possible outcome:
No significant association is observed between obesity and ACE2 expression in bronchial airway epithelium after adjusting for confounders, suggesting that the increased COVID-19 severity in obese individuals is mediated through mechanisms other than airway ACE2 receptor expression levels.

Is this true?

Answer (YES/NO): NO